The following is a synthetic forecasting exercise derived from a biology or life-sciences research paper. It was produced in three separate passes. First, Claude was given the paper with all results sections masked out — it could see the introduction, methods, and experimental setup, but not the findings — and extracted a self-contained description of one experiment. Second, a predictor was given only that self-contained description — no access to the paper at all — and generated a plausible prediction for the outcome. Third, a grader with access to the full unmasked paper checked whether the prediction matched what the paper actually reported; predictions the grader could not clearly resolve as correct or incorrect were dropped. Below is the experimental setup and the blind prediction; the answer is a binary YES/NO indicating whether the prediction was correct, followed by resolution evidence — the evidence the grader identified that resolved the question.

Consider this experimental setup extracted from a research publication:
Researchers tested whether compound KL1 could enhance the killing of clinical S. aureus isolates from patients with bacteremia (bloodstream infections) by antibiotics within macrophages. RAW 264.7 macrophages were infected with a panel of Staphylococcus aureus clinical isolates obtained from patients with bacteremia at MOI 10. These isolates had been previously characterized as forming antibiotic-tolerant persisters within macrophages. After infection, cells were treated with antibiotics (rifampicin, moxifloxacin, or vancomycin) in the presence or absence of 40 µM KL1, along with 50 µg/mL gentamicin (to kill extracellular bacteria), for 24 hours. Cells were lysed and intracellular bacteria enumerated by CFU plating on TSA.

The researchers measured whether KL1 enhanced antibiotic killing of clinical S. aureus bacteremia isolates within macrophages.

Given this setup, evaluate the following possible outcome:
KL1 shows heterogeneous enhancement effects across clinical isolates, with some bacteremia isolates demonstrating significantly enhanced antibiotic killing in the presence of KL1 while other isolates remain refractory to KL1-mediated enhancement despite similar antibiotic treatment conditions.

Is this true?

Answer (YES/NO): NO